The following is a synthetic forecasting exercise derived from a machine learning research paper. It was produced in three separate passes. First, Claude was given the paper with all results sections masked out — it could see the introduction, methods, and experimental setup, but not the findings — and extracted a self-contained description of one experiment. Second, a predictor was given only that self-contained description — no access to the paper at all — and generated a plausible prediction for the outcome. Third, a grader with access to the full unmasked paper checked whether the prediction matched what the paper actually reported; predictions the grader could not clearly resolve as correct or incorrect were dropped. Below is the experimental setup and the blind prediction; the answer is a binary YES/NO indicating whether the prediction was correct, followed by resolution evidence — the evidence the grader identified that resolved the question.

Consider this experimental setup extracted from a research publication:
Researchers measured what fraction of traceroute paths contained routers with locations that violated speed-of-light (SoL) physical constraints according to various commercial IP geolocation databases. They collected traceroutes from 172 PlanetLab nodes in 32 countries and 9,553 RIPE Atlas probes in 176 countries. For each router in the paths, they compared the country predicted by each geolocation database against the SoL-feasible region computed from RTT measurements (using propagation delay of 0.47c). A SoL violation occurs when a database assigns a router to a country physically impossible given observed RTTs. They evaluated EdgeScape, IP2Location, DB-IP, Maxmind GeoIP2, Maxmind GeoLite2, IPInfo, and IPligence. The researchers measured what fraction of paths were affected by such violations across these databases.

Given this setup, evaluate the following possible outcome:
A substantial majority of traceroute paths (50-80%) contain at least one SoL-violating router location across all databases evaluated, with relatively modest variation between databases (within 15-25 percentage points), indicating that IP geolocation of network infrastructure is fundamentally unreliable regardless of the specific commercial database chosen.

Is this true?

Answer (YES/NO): NO